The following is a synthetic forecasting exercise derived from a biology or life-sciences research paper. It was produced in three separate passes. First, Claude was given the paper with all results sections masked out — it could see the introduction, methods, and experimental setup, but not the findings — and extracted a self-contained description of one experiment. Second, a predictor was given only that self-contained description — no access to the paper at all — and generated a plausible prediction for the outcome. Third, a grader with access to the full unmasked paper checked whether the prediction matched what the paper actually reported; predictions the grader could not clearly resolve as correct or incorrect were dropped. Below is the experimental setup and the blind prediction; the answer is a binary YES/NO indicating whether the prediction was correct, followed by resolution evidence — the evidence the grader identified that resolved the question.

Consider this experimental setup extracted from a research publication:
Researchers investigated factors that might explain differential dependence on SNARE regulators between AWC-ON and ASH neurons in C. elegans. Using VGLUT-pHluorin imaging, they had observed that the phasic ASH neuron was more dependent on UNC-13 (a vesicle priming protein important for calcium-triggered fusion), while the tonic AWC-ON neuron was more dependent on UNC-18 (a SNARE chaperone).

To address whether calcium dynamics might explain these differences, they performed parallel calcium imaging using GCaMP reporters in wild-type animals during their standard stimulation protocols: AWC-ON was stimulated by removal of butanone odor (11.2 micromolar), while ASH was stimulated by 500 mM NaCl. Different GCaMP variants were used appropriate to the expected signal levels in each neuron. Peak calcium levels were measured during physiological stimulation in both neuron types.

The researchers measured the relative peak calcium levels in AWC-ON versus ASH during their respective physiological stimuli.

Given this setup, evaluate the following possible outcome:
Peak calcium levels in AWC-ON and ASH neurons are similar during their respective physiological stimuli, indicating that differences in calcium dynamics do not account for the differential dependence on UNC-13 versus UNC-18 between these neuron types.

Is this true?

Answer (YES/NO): NO